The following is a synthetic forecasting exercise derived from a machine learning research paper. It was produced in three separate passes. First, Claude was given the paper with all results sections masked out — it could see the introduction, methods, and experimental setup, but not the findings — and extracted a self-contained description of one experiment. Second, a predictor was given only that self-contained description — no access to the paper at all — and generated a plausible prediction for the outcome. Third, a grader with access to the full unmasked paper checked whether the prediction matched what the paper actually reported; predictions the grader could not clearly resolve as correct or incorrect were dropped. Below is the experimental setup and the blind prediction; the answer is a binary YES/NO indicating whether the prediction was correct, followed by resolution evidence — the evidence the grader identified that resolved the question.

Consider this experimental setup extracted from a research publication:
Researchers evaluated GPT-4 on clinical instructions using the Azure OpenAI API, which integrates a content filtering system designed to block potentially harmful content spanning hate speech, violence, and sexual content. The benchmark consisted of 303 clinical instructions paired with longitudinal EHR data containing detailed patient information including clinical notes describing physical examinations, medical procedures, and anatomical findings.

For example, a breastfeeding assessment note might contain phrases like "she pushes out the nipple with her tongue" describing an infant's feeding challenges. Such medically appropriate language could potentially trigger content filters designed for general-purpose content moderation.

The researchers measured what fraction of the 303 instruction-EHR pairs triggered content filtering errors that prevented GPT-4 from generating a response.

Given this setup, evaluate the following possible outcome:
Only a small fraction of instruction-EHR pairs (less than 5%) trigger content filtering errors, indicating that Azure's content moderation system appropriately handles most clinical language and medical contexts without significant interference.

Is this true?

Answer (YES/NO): NO